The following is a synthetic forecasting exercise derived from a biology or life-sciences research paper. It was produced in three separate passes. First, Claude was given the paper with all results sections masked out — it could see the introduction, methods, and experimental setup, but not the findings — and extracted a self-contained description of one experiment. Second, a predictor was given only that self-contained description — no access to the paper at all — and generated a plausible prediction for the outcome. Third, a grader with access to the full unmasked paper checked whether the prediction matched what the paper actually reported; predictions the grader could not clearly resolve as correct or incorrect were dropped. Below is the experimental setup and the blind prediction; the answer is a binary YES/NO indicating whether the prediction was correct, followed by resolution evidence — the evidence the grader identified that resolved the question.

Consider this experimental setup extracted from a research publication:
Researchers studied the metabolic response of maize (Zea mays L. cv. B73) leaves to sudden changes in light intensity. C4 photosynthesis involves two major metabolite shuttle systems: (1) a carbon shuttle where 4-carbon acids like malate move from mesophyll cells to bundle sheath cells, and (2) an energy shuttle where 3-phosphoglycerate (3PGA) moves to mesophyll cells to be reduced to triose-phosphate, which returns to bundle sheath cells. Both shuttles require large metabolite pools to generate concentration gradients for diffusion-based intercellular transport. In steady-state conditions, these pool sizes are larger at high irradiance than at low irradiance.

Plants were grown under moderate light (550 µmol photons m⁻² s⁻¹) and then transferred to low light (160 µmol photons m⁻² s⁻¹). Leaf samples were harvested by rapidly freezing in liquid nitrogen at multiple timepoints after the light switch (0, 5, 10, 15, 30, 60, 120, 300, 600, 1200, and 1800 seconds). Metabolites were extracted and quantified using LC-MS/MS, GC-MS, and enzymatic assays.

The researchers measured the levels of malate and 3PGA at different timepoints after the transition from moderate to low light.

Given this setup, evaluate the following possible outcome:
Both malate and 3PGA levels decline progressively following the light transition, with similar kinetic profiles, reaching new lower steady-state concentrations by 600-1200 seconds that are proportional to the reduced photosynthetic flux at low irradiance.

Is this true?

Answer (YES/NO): NO